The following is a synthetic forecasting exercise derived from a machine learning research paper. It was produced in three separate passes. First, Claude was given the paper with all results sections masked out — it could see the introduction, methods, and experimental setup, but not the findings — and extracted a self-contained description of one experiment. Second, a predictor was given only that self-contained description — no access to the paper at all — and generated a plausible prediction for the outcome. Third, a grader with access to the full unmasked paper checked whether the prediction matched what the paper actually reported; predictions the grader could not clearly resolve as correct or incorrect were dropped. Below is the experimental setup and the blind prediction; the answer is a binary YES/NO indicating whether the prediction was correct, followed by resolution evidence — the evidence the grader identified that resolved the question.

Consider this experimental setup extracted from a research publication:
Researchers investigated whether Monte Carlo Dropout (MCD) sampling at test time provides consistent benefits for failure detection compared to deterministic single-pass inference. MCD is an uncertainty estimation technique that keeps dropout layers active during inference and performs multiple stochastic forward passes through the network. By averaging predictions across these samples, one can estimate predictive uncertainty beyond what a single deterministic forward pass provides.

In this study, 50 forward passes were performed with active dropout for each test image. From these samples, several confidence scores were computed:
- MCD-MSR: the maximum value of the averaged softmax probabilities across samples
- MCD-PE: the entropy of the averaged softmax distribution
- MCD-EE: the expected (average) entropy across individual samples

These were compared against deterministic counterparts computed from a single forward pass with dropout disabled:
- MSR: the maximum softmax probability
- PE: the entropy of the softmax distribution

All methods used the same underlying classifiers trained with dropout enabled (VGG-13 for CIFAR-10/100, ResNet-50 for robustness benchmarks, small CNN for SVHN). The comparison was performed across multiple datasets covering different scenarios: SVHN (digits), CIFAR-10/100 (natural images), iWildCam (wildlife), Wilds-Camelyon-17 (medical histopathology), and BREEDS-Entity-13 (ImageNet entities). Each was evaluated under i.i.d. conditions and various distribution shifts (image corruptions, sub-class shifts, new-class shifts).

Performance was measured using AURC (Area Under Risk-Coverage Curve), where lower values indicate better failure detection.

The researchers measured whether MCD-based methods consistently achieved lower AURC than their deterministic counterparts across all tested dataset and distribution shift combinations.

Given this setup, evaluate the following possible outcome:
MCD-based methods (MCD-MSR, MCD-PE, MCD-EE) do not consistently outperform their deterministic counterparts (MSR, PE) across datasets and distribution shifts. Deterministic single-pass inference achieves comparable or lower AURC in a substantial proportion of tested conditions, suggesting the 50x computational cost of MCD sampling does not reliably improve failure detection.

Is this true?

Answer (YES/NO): YES